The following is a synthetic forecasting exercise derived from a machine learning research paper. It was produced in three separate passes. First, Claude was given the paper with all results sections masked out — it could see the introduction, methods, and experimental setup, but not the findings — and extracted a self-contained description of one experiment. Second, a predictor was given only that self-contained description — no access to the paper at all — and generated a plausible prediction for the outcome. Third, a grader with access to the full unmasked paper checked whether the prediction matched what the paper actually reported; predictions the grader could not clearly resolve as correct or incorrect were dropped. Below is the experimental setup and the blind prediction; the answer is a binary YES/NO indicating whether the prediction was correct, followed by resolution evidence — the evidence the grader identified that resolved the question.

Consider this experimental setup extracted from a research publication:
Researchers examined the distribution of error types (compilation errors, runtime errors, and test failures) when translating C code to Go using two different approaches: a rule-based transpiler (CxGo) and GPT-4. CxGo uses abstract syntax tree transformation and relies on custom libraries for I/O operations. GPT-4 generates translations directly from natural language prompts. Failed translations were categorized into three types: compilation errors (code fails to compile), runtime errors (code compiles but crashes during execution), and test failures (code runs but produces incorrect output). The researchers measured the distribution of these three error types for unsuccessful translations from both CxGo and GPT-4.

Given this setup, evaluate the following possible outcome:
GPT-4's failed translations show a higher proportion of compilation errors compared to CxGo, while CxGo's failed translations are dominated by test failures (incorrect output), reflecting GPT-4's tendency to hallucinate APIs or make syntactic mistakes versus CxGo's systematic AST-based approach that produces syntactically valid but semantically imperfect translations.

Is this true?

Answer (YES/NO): NO